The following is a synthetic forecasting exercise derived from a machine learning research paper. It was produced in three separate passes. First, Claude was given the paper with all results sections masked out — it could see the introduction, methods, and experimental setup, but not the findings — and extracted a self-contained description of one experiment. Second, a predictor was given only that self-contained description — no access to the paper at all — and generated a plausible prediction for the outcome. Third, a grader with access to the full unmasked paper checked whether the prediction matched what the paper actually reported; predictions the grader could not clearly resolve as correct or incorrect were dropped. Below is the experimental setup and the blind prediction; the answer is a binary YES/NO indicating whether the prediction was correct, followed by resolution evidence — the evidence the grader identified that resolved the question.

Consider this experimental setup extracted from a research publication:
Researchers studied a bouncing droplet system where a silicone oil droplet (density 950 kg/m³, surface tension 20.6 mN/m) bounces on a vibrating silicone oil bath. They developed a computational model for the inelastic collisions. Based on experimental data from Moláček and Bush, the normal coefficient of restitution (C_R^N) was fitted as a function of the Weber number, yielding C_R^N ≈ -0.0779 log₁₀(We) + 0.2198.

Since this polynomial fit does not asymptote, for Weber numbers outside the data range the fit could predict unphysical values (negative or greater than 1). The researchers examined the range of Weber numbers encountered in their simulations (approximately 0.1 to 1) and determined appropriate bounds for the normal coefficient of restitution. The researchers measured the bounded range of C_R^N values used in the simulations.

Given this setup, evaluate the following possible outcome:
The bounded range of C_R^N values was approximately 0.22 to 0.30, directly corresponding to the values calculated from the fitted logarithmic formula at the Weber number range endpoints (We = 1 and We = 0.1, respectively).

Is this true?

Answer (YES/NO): NO